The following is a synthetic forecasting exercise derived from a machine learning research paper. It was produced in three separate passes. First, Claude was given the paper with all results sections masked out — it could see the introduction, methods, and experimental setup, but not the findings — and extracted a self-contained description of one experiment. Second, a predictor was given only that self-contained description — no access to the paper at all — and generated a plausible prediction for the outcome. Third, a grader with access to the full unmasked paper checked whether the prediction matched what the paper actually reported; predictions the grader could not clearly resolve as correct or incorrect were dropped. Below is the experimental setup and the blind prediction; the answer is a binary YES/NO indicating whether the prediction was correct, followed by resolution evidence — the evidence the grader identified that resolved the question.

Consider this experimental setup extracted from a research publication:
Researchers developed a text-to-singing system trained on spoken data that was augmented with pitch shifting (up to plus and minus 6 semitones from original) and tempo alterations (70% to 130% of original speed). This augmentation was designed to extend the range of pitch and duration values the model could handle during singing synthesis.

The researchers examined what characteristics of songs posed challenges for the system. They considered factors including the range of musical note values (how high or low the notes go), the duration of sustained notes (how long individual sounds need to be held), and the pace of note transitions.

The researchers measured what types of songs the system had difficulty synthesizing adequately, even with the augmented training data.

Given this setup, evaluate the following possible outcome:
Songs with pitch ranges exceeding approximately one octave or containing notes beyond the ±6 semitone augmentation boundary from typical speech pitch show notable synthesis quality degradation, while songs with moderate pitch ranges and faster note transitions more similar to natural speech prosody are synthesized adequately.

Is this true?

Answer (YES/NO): NO